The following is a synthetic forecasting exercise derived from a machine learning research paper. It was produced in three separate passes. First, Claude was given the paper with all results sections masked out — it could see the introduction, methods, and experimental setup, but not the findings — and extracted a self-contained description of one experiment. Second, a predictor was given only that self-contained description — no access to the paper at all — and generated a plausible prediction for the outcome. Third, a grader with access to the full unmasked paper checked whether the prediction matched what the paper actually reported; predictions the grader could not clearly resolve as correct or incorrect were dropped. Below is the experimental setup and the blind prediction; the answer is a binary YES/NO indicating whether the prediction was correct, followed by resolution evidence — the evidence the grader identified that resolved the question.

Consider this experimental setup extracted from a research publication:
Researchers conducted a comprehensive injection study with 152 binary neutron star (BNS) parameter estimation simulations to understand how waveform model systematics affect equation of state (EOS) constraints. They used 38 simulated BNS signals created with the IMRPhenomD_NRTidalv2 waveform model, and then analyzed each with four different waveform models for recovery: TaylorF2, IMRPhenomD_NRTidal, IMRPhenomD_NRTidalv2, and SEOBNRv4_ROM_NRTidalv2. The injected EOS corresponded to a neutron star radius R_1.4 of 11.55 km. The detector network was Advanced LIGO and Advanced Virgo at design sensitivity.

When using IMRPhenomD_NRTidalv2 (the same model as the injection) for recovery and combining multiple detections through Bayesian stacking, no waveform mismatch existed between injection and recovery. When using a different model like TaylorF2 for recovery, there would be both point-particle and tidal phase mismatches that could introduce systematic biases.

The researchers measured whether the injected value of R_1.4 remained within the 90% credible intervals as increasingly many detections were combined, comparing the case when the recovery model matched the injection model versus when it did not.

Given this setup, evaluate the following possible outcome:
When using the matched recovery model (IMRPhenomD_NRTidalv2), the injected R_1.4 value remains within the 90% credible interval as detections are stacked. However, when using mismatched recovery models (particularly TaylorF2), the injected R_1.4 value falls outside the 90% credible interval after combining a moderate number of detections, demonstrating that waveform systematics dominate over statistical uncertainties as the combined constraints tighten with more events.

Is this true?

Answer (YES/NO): NO